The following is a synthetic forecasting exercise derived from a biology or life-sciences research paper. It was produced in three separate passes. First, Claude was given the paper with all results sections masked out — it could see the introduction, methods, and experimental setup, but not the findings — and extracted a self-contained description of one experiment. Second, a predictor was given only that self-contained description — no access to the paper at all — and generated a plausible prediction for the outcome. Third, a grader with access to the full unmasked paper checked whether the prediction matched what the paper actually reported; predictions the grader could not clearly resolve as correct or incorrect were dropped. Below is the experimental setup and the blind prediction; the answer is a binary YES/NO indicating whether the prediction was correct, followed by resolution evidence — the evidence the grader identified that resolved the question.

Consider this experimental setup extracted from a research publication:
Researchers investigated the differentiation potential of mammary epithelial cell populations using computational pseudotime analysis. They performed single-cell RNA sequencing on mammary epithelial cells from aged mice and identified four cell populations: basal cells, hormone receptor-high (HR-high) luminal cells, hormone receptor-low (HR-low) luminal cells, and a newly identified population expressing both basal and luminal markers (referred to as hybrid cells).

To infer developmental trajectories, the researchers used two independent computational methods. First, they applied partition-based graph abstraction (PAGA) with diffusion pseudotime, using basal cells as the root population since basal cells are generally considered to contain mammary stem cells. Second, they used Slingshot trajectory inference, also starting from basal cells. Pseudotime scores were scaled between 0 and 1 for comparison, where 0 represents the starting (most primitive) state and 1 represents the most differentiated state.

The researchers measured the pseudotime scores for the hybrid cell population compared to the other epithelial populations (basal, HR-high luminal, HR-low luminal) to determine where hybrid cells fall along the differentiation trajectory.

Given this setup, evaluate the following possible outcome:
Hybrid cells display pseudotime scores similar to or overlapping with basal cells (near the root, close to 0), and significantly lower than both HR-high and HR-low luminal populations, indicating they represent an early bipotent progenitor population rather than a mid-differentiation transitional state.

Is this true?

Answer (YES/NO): NO